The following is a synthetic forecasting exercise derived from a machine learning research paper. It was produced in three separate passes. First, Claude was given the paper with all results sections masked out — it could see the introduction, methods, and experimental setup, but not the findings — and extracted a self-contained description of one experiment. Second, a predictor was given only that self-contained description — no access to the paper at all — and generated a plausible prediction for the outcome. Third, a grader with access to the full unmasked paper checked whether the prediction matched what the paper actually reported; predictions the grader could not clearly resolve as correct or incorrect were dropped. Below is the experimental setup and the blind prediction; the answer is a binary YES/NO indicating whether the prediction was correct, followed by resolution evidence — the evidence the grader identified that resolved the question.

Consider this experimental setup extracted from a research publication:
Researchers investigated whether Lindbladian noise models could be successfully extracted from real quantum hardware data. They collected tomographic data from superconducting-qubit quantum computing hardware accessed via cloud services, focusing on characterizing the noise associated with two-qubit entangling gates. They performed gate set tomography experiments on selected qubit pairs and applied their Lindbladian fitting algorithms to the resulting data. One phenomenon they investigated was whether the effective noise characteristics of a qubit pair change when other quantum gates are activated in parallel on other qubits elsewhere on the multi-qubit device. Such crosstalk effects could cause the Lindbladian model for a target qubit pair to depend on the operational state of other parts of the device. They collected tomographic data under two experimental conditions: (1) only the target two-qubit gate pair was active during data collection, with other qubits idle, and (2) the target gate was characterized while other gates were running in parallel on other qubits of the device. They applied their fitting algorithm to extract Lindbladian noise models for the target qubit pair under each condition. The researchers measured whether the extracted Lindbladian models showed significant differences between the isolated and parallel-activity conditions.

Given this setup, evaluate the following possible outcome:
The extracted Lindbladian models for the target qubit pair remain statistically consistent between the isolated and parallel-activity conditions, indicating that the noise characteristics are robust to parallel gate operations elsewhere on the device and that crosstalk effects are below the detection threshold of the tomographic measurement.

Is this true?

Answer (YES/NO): NO